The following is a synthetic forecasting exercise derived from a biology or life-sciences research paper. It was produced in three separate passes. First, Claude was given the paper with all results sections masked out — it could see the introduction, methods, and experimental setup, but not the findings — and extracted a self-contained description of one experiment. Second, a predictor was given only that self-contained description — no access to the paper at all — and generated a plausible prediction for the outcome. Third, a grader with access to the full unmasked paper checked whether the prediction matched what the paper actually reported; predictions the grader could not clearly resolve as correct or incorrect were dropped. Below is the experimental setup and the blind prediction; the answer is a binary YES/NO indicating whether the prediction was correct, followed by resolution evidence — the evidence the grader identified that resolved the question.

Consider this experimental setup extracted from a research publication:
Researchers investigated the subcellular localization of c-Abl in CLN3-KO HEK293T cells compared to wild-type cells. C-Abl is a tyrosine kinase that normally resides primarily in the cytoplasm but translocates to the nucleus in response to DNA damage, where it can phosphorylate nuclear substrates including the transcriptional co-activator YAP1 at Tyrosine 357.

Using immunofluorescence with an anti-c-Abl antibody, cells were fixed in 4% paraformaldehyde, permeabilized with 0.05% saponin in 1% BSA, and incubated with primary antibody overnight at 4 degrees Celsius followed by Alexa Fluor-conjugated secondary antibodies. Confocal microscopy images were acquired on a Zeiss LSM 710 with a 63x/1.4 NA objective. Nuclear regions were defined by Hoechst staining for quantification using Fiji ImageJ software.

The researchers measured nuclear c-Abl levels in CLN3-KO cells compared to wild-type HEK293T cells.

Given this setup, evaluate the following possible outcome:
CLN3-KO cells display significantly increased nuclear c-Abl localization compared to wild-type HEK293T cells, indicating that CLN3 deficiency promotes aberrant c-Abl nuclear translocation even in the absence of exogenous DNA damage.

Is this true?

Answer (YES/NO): YES